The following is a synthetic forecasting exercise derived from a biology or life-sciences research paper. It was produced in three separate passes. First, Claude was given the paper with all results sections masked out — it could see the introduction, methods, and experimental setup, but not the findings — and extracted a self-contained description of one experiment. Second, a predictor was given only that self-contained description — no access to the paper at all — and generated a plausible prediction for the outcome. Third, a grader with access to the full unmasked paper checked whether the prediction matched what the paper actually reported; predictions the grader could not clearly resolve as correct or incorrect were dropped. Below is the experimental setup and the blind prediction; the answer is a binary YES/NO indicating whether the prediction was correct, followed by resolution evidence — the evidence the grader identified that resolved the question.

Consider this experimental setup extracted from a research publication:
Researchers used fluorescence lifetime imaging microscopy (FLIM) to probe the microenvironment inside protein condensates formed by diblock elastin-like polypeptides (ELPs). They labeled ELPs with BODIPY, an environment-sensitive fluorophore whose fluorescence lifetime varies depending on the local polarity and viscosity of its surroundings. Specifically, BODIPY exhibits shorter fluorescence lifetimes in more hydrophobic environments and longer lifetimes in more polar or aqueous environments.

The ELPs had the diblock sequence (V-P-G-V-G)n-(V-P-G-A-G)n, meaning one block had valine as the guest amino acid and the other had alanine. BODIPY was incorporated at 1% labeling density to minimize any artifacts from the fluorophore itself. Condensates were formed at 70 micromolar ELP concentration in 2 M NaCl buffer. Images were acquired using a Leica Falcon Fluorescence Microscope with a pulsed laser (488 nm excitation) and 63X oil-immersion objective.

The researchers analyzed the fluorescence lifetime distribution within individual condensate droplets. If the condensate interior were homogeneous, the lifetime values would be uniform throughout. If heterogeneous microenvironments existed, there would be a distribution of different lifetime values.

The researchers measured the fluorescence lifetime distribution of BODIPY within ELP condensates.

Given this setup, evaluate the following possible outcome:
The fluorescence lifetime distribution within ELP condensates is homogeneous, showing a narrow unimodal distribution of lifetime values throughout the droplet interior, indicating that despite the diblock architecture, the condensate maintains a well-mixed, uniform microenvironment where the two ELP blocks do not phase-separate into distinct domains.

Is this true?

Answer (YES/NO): NO